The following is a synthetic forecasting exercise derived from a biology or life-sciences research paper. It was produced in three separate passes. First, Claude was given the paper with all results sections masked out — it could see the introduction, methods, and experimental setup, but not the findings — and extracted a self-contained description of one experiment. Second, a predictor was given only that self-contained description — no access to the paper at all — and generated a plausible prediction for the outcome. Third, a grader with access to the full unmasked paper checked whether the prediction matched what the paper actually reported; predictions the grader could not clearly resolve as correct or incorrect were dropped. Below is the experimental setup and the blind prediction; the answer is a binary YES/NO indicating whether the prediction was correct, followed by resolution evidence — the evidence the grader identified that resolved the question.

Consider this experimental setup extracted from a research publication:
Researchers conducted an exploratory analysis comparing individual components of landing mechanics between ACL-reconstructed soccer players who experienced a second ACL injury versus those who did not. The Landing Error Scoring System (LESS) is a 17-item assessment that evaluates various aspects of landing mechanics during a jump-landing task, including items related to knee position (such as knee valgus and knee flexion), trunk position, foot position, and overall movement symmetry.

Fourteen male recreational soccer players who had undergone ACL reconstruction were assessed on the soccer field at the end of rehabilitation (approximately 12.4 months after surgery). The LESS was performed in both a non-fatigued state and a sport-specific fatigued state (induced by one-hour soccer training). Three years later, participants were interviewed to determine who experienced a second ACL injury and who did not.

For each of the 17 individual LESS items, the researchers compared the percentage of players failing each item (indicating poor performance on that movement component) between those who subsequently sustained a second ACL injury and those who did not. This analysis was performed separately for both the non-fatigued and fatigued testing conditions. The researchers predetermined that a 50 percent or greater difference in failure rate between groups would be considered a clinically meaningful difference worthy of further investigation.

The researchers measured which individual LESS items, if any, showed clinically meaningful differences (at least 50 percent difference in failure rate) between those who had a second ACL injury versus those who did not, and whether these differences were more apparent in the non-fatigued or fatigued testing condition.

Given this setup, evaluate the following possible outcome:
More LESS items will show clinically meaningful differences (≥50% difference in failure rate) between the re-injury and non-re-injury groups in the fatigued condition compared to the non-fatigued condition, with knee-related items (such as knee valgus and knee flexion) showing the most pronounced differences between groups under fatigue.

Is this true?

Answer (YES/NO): NO